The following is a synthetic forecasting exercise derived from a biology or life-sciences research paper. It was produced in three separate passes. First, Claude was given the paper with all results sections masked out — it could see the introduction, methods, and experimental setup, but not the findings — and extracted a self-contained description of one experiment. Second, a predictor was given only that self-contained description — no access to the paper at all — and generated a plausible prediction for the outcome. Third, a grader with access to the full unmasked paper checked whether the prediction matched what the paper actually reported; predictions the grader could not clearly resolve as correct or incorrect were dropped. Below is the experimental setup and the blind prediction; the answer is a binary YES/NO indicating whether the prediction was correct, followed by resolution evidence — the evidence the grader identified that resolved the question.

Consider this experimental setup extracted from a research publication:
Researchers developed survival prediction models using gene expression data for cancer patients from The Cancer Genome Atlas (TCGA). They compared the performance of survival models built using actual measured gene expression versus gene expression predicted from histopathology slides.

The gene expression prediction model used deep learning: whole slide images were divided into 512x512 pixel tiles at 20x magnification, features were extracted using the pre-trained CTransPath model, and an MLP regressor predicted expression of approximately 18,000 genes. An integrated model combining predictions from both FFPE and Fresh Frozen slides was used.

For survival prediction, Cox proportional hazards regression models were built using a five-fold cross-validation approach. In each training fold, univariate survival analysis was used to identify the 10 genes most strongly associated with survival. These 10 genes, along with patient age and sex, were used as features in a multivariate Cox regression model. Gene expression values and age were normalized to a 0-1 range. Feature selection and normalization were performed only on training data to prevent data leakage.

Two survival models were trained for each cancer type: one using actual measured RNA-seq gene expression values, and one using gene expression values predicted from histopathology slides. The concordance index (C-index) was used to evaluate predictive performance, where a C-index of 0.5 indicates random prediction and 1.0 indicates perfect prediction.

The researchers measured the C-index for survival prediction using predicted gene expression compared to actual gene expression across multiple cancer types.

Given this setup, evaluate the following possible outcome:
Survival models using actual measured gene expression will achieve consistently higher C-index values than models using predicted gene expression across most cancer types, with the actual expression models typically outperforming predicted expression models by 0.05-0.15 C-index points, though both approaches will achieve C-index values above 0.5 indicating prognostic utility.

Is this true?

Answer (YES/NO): NO